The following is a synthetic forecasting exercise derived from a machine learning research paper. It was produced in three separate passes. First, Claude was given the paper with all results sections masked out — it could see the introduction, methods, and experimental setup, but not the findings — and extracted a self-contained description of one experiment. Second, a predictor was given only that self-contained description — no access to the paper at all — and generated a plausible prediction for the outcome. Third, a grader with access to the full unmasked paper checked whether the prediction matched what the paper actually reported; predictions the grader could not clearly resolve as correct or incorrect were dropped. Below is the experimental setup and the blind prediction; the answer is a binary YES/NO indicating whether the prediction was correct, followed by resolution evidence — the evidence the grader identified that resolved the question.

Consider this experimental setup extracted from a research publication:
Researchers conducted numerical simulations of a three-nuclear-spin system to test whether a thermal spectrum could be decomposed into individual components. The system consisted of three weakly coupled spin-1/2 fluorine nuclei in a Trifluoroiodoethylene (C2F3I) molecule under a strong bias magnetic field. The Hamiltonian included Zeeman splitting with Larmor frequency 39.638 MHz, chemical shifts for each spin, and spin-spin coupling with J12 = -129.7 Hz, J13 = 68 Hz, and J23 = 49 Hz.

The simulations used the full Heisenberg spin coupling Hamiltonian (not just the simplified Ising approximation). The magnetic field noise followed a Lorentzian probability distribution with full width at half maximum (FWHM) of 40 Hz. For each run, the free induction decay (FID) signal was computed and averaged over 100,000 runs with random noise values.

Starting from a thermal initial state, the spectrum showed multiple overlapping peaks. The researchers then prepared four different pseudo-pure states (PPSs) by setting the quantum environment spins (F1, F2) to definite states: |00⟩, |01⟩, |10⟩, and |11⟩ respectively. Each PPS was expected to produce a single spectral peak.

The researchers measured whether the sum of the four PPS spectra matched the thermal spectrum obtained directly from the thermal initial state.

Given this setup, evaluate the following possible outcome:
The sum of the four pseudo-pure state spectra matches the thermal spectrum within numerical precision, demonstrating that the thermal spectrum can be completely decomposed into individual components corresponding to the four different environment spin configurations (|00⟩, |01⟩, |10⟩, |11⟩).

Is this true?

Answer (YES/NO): YES